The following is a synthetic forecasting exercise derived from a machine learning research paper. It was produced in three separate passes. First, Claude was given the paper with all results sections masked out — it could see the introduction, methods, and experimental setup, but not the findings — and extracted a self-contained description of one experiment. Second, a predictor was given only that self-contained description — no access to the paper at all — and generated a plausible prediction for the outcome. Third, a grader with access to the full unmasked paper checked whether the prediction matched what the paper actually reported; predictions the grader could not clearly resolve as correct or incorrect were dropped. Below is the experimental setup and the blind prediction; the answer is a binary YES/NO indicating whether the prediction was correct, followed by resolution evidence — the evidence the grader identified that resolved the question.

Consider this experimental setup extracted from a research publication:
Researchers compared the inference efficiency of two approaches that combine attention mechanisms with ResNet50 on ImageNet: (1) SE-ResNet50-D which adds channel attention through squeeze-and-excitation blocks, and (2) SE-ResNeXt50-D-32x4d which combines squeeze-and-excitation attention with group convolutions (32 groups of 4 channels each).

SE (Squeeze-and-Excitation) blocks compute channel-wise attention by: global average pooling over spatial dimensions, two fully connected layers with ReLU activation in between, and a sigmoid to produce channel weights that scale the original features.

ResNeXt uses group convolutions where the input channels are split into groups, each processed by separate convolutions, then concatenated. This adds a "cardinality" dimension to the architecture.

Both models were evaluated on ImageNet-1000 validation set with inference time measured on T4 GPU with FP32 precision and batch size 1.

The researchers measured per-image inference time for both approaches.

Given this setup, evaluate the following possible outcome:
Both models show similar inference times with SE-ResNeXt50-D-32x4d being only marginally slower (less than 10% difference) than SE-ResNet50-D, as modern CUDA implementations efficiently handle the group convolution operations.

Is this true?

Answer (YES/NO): NO